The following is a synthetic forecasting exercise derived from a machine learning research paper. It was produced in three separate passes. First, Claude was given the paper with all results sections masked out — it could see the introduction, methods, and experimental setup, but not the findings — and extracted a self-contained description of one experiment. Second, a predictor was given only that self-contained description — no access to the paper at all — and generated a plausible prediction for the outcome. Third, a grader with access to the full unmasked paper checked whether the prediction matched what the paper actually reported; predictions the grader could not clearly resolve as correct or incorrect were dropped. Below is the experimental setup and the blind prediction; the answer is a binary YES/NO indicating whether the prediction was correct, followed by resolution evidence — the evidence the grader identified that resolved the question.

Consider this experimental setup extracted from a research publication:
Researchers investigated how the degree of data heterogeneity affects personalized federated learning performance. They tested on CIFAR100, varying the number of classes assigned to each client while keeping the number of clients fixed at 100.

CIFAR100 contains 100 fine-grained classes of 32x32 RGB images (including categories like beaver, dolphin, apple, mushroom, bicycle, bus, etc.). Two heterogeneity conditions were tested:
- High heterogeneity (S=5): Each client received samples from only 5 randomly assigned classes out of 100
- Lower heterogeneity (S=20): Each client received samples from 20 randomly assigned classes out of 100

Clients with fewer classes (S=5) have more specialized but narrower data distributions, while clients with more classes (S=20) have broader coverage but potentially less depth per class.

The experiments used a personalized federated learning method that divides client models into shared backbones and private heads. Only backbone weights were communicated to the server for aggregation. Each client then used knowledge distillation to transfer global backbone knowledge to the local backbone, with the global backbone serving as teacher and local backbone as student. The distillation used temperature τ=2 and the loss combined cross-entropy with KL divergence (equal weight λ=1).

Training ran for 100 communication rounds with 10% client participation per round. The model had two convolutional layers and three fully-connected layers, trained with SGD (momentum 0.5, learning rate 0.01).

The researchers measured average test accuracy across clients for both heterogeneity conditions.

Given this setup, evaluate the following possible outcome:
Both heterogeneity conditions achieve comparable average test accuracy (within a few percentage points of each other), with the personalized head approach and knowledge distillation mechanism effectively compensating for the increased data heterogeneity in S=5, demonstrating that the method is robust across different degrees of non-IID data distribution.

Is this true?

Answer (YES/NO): NO